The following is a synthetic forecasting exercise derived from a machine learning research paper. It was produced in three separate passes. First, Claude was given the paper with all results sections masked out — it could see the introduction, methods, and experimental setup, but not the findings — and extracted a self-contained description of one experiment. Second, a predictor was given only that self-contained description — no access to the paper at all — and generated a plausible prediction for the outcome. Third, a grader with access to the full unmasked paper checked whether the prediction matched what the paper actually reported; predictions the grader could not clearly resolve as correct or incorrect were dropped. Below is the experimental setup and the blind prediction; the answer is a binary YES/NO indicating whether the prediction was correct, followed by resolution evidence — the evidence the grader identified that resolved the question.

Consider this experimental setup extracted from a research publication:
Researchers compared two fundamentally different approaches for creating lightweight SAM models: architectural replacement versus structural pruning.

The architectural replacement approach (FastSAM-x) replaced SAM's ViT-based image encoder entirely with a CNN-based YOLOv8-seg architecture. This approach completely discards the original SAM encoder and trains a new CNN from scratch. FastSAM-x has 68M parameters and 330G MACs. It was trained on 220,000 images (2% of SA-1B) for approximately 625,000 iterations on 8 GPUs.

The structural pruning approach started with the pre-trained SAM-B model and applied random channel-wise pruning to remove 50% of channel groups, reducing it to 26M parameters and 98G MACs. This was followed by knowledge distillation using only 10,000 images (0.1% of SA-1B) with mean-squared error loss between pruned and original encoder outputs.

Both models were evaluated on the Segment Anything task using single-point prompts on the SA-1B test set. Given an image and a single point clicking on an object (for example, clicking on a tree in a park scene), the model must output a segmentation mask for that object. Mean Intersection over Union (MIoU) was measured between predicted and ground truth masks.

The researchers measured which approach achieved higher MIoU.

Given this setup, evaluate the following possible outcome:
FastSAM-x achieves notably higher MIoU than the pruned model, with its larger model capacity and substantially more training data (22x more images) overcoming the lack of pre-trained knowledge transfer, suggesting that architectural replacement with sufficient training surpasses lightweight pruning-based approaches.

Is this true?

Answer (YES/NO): NO